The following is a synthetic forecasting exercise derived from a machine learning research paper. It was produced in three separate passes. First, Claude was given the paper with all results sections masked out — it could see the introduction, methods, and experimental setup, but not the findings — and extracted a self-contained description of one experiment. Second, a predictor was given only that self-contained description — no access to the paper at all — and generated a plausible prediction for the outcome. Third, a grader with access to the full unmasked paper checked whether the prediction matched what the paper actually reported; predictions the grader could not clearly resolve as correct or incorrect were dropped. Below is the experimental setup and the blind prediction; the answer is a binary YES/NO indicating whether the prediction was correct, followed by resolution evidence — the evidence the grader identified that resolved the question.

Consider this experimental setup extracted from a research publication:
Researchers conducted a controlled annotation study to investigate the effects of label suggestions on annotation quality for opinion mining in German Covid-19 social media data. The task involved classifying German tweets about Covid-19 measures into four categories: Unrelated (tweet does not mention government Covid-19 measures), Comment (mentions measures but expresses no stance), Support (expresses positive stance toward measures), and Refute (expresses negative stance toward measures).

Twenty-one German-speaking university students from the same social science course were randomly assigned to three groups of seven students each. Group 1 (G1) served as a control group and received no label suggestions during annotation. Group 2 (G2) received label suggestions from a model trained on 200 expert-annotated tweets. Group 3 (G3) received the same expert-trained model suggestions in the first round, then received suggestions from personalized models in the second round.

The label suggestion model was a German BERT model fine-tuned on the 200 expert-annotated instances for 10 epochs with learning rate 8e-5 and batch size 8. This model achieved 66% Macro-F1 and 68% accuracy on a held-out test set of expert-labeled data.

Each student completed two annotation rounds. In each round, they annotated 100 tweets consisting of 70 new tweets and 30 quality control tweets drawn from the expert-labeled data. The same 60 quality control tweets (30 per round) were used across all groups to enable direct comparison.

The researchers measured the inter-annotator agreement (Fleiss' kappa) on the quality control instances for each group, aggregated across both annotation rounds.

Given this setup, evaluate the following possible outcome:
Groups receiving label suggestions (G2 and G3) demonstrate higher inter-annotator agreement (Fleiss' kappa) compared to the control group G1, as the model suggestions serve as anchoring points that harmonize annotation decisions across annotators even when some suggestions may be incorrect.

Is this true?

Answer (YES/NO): YES